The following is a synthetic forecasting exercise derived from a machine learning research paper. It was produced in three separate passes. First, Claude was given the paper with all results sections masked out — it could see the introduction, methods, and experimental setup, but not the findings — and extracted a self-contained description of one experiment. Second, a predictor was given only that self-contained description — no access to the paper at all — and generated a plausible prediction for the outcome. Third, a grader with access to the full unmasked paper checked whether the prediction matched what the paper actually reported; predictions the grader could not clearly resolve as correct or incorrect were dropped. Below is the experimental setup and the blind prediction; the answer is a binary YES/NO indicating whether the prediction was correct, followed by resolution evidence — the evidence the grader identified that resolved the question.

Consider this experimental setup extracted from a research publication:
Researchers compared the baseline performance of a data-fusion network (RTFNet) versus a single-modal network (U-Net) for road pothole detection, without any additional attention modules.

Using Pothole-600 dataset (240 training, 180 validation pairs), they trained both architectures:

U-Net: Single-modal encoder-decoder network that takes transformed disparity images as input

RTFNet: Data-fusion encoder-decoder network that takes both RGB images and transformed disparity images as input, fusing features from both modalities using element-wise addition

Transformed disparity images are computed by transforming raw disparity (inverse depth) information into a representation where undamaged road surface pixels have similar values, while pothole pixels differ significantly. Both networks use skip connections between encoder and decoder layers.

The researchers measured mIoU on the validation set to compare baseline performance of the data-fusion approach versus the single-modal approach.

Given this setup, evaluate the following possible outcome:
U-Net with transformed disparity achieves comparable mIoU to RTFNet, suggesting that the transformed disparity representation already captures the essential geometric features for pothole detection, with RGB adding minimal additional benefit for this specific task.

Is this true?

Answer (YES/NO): NO